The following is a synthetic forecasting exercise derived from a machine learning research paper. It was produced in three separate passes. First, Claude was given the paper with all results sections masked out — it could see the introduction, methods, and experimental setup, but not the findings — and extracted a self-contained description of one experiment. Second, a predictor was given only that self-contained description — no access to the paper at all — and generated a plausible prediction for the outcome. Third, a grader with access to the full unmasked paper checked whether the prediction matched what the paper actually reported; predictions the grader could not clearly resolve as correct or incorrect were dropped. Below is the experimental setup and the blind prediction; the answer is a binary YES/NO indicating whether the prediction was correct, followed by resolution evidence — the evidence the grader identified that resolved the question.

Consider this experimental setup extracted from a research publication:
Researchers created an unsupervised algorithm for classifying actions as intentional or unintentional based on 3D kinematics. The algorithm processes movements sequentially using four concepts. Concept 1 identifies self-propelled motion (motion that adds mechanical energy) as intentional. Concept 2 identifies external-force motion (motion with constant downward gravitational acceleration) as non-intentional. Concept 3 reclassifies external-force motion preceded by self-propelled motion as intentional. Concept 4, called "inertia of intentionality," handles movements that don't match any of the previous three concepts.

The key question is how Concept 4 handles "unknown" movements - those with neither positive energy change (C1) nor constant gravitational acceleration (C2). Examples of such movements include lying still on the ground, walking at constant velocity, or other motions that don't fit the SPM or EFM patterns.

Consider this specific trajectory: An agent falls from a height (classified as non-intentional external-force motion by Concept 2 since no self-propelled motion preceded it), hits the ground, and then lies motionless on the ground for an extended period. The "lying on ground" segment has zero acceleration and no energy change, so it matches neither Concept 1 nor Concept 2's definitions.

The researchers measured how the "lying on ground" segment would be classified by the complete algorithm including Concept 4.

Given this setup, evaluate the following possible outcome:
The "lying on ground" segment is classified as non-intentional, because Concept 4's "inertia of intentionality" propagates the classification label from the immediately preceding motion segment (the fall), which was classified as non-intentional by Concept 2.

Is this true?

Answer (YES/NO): YES